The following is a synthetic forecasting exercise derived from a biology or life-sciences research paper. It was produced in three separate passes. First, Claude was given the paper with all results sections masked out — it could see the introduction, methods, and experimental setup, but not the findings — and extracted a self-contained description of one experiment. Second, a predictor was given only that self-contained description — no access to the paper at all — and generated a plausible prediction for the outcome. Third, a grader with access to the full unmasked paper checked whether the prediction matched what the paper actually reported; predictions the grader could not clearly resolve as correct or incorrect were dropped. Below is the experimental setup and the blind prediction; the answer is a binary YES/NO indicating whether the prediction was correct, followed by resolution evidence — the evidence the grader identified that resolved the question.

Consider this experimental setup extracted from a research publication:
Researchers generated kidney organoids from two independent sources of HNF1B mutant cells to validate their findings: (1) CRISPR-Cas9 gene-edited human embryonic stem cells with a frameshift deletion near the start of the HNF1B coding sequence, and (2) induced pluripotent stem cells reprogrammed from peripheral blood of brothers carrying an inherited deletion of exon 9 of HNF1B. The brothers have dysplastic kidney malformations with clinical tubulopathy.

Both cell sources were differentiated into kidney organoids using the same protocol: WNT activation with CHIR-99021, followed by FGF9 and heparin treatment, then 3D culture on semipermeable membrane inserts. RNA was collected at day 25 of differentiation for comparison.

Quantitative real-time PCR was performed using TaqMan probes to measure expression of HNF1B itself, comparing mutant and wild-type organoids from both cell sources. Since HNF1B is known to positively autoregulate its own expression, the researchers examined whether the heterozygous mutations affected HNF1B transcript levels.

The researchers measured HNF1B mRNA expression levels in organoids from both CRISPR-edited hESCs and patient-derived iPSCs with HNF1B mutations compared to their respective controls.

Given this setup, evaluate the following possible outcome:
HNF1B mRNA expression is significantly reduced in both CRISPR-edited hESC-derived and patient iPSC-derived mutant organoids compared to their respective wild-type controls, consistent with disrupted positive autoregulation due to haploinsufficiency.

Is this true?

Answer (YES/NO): NO